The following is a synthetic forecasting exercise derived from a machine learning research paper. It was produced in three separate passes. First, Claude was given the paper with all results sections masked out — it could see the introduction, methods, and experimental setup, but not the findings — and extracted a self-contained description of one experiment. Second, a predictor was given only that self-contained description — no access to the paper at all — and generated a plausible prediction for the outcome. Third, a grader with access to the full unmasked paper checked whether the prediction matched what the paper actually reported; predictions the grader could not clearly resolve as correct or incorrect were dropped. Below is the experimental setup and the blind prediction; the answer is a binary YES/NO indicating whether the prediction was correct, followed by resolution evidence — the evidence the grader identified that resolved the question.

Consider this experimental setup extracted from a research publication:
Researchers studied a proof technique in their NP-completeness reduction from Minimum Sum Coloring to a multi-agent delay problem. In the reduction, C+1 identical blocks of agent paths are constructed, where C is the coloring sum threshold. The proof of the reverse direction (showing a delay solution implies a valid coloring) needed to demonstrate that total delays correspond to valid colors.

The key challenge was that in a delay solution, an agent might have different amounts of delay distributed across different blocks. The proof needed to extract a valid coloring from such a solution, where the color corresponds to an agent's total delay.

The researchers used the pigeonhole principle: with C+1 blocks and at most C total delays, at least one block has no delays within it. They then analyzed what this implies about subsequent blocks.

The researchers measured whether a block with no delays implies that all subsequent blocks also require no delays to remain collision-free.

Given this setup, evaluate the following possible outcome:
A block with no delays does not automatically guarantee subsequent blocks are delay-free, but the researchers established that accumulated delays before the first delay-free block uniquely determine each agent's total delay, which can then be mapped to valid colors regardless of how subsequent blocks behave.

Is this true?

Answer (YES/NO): NO